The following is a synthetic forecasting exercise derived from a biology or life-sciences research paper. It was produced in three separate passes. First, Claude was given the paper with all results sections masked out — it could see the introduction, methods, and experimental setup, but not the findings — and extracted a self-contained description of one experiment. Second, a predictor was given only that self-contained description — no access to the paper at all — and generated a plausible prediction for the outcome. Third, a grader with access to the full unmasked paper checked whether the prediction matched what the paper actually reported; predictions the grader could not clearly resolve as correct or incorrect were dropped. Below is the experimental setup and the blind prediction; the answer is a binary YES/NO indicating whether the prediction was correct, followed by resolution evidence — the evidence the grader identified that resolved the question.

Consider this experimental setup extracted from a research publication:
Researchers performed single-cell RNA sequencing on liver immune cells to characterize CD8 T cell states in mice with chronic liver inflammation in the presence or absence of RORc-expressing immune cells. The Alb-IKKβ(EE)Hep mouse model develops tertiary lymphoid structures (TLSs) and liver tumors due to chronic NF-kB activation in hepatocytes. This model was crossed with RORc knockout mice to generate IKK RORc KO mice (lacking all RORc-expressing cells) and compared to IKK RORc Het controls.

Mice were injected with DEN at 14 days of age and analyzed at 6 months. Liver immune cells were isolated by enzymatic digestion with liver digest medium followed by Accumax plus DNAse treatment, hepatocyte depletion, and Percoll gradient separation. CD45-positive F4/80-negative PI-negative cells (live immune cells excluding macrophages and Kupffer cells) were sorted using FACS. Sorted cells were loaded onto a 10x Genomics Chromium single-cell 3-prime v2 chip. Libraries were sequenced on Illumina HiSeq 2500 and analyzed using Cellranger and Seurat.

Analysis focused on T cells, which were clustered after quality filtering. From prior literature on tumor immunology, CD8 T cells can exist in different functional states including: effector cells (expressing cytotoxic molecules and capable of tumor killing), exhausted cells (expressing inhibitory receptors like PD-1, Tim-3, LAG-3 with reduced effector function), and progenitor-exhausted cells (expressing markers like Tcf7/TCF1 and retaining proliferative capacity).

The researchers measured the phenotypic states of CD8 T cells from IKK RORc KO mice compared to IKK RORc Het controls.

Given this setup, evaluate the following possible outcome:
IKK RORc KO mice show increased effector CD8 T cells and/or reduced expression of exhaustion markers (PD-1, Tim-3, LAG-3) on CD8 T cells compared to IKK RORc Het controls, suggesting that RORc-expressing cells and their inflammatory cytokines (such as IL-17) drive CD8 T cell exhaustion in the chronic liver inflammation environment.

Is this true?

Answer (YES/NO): YES